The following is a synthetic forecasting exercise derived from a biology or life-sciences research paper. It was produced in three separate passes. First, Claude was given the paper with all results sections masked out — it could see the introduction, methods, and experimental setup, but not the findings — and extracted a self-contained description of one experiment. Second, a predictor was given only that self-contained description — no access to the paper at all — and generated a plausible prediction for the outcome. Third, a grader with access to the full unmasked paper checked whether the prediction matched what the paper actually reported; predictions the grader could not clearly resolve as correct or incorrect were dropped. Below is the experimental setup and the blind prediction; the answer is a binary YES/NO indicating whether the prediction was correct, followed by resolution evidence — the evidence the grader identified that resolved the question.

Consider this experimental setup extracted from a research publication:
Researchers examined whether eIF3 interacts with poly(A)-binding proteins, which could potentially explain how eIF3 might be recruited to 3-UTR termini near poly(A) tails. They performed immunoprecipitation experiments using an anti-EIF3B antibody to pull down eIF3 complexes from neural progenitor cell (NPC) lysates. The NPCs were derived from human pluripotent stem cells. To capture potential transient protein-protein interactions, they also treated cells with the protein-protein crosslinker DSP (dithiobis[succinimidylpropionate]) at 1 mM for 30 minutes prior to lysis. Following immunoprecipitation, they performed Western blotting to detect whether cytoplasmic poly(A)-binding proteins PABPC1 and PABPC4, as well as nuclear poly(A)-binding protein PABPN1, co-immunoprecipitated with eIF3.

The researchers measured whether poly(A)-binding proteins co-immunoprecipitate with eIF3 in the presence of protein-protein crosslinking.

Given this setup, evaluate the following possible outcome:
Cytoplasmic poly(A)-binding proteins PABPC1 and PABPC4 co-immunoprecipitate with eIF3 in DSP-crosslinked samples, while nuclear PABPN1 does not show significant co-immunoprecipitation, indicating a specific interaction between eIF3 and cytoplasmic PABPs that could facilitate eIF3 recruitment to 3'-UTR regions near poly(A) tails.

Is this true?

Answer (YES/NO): NO